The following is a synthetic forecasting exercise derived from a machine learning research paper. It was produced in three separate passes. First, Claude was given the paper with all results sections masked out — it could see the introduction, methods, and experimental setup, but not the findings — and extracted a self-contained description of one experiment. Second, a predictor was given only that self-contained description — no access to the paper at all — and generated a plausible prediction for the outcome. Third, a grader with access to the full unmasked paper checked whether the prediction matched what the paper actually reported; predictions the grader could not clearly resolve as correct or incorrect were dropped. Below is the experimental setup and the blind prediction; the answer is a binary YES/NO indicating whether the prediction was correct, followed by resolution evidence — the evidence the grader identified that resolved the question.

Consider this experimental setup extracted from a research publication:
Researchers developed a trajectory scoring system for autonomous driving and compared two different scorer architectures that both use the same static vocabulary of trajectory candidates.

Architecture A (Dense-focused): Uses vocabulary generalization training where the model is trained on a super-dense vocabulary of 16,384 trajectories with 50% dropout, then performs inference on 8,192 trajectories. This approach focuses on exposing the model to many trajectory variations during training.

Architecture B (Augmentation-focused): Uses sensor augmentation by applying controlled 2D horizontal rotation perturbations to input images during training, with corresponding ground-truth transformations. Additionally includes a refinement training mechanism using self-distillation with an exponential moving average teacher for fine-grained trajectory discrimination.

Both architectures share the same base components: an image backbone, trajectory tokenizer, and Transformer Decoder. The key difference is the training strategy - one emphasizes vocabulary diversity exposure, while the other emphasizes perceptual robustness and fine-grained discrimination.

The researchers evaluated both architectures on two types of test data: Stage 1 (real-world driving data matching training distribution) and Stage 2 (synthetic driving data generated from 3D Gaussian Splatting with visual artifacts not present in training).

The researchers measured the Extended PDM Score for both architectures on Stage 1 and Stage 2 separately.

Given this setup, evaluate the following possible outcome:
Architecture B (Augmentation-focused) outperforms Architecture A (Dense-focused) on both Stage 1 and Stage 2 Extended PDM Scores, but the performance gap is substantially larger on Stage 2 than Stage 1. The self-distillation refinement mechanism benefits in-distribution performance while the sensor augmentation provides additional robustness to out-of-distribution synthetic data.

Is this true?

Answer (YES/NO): NO